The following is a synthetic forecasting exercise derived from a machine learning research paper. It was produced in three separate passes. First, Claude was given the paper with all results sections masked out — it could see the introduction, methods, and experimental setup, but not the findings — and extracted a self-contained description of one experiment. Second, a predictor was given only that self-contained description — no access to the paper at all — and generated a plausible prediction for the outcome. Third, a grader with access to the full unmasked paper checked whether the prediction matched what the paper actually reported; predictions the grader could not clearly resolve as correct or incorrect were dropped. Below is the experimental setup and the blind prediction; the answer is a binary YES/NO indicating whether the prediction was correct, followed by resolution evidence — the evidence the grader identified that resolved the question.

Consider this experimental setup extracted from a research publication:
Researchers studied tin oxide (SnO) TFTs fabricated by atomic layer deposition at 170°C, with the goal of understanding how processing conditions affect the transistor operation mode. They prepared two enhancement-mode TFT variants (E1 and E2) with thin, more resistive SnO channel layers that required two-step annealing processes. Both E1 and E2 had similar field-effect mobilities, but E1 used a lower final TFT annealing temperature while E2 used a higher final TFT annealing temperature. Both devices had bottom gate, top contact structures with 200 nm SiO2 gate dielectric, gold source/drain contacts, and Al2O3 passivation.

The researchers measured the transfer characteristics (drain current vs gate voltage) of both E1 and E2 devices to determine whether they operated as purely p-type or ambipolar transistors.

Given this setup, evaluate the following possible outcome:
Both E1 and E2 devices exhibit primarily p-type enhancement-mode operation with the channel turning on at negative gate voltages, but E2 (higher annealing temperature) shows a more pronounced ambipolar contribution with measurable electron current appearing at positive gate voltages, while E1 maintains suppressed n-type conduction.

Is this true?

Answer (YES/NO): YES